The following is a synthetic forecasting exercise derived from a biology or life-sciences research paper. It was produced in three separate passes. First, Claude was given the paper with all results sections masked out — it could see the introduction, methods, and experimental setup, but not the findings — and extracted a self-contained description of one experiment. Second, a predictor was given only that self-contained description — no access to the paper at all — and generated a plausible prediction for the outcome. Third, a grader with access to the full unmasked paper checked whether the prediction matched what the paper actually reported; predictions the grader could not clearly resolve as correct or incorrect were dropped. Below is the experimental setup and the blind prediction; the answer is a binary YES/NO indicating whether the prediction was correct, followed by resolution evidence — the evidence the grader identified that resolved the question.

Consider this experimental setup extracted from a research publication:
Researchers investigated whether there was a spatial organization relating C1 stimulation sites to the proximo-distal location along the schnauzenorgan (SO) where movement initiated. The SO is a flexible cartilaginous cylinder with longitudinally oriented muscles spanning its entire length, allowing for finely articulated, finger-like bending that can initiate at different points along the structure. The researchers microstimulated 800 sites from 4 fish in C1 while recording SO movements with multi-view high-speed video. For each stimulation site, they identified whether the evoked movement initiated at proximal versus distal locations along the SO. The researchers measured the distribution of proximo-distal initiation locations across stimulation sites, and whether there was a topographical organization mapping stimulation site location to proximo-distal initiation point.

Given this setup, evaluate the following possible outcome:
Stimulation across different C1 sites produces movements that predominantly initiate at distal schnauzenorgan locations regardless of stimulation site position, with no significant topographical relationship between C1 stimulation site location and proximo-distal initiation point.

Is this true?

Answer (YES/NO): NO